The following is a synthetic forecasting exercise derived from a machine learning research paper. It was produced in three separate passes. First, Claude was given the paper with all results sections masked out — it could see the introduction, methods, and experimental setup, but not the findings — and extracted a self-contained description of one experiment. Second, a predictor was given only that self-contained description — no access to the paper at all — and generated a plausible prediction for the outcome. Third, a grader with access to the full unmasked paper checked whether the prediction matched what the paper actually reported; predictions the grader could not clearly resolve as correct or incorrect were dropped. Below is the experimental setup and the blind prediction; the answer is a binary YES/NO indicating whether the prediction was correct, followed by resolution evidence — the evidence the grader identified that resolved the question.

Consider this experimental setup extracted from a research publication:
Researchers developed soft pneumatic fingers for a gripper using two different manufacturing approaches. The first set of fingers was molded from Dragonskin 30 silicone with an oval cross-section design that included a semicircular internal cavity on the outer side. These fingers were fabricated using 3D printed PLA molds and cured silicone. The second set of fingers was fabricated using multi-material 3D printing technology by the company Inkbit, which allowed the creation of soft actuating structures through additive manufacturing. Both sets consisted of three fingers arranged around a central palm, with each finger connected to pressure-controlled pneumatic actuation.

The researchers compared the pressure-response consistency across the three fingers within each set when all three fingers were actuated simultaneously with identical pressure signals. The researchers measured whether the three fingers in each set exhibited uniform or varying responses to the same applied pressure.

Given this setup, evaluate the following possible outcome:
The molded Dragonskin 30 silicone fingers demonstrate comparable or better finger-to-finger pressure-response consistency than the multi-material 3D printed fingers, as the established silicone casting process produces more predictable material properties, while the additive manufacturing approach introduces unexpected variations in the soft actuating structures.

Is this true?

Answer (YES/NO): NO